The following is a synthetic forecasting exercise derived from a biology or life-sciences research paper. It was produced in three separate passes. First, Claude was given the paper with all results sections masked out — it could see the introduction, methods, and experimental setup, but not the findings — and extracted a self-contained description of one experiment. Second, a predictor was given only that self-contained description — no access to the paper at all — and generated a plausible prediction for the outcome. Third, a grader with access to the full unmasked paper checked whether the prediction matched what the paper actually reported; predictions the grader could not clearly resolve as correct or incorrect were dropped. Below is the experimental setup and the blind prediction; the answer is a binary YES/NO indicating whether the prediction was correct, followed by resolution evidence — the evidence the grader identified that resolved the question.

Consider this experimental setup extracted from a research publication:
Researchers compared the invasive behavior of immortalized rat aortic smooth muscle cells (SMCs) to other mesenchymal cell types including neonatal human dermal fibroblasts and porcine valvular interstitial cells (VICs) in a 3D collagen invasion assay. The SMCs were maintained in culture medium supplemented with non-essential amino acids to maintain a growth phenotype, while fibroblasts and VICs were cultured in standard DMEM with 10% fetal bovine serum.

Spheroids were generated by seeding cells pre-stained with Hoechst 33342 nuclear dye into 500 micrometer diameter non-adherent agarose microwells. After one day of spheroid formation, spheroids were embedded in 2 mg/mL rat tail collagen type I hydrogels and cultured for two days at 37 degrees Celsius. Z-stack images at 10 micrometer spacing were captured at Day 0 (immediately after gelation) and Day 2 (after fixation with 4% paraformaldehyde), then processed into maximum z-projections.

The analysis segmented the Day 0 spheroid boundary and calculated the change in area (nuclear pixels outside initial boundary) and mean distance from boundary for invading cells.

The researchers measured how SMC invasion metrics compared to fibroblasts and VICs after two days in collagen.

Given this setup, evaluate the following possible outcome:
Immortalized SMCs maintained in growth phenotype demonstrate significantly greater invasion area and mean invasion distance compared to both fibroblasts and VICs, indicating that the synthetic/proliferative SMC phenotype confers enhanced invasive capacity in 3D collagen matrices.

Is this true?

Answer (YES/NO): NO